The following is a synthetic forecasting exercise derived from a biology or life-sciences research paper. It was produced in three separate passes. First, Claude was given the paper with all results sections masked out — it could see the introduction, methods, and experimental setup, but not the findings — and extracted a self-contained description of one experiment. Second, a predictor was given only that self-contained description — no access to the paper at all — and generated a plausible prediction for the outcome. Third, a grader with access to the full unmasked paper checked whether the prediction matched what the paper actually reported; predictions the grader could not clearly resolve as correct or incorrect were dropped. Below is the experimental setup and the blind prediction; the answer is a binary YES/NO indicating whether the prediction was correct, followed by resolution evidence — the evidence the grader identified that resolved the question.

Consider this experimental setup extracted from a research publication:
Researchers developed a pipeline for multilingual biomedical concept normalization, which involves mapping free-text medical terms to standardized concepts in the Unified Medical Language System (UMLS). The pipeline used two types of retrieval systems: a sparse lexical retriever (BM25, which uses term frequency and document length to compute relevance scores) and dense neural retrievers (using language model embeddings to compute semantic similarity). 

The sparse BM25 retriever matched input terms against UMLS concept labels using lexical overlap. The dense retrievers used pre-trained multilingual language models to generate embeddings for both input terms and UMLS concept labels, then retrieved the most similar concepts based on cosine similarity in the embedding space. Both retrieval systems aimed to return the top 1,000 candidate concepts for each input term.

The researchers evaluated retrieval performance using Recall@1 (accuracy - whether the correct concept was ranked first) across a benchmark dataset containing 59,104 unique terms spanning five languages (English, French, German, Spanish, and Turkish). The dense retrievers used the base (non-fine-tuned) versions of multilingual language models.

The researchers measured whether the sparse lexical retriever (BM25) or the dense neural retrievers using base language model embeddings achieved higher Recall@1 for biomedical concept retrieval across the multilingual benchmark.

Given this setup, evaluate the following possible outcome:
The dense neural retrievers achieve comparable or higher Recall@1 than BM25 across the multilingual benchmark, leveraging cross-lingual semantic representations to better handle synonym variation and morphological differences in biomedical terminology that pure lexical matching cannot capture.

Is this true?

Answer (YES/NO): YES